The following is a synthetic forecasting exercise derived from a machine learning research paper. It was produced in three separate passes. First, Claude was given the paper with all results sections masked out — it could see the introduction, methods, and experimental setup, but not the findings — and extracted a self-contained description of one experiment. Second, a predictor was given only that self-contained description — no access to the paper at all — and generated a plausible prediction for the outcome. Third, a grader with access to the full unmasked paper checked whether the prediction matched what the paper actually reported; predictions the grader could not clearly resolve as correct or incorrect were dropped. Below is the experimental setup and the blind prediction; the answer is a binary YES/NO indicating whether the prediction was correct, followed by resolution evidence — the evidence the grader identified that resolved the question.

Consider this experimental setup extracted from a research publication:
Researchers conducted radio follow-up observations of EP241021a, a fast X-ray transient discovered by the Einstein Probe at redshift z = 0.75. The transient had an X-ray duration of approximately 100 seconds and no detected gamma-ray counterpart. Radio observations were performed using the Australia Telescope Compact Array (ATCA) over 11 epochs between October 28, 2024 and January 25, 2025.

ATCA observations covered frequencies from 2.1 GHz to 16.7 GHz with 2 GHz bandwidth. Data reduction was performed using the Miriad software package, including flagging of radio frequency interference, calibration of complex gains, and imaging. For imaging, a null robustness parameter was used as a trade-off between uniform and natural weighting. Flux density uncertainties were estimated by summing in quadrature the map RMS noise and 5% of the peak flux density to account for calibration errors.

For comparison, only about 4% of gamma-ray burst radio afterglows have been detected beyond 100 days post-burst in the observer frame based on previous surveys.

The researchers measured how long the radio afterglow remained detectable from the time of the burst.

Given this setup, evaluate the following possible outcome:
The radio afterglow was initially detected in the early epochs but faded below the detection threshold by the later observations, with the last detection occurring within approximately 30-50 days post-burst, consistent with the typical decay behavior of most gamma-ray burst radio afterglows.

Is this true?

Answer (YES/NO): NO